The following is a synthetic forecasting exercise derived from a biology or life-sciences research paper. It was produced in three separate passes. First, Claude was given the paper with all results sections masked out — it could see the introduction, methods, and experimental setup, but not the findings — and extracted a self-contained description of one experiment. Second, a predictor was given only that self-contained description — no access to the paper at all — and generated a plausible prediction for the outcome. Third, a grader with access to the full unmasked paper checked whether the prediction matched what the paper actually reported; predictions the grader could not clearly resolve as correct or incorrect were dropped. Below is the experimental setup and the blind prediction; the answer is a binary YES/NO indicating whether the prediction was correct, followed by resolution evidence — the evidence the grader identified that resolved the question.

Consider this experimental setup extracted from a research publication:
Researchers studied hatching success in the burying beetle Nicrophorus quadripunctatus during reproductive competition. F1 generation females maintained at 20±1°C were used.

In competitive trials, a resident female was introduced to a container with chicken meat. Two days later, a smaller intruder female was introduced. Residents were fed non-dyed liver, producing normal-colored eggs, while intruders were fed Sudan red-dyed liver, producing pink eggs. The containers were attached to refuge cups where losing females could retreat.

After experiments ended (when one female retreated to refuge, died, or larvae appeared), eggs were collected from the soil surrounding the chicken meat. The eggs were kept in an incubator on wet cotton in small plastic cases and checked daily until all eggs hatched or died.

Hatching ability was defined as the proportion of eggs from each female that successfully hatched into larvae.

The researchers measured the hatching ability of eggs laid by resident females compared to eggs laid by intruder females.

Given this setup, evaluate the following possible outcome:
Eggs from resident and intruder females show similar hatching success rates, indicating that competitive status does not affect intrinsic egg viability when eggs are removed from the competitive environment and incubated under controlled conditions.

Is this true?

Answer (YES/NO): YES